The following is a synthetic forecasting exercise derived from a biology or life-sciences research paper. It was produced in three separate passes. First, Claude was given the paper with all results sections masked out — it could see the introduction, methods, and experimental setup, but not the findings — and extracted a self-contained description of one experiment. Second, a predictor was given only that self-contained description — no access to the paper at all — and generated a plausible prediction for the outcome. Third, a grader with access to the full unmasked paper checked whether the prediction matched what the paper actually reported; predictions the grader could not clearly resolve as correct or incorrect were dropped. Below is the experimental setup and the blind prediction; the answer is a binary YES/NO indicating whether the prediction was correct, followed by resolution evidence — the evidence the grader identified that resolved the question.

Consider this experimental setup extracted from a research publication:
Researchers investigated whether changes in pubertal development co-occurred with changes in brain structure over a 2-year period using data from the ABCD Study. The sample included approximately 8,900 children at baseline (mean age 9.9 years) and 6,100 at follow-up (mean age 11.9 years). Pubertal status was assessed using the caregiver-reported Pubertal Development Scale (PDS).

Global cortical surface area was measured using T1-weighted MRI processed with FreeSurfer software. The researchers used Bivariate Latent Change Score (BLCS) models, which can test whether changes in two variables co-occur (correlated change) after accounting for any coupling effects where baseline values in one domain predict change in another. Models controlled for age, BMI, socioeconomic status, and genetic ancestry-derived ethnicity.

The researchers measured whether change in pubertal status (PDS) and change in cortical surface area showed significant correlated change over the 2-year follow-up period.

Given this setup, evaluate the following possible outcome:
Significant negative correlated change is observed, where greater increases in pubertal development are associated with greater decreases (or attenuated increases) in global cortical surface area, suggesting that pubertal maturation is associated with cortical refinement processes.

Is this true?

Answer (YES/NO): NO